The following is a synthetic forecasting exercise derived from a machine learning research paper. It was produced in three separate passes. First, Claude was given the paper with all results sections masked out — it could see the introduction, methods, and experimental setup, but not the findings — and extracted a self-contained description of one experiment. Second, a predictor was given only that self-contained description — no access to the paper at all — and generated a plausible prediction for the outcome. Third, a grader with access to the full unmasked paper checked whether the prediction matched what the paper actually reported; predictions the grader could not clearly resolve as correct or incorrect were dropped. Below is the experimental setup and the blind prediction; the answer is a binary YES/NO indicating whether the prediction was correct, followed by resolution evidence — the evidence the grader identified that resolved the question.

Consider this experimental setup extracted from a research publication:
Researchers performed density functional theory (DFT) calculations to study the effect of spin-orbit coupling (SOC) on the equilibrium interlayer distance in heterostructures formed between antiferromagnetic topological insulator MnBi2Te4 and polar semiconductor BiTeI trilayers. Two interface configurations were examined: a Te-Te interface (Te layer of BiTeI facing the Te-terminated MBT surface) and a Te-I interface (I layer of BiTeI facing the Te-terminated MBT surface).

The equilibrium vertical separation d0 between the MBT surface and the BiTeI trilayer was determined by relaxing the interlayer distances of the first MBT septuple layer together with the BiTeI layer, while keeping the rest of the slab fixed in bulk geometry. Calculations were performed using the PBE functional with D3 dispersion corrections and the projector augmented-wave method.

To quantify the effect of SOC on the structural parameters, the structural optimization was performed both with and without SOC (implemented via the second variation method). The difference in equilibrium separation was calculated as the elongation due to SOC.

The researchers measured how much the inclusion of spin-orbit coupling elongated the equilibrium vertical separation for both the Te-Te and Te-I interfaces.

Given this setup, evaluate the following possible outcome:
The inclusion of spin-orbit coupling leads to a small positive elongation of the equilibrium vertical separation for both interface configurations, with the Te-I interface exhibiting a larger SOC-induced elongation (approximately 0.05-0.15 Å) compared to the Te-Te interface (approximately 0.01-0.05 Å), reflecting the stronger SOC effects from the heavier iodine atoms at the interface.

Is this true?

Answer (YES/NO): YES